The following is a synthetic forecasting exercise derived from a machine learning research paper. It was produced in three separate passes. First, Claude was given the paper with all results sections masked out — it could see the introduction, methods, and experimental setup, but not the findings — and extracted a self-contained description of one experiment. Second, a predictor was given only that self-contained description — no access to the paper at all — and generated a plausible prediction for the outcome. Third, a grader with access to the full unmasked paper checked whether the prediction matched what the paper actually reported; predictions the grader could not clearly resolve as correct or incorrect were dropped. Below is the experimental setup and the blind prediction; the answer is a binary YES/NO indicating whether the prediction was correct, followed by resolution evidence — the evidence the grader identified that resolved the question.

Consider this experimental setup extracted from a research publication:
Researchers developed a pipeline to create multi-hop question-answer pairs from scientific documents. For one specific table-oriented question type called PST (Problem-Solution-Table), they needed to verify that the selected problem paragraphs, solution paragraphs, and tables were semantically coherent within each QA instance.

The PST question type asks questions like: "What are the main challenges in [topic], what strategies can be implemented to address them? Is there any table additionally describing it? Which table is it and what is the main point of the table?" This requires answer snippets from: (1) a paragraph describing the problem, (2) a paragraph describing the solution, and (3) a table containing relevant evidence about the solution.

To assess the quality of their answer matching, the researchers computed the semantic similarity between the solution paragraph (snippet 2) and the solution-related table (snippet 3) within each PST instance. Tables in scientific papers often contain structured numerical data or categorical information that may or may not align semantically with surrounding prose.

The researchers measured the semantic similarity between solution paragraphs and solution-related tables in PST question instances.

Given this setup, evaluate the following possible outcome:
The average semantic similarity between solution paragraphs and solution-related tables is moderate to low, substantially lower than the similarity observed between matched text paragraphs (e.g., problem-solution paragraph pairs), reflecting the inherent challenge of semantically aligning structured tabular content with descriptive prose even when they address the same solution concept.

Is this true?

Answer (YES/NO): NO